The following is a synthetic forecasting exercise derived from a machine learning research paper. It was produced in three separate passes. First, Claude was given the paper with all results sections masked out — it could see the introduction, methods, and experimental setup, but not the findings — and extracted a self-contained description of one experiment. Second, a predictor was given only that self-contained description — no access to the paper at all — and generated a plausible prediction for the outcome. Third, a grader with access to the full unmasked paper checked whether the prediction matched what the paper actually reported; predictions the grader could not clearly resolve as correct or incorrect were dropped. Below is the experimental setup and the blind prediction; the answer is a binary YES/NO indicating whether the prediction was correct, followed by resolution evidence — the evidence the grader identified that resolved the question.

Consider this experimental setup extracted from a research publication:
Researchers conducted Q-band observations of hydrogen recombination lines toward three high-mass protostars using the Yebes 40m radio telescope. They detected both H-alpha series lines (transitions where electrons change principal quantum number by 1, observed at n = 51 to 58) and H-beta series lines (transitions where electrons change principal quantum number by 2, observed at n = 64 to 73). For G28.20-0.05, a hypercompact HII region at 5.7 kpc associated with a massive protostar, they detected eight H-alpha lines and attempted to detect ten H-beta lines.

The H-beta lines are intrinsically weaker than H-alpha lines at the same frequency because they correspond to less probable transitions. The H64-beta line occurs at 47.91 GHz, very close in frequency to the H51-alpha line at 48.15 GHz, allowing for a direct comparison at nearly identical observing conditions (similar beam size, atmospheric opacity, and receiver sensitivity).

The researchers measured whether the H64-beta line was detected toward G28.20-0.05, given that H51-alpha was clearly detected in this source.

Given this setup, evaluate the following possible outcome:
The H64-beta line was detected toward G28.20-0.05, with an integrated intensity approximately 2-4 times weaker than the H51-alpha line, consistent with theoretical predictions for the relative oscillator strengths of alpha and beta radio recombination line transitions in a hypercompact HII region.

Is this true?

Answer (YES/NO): NO